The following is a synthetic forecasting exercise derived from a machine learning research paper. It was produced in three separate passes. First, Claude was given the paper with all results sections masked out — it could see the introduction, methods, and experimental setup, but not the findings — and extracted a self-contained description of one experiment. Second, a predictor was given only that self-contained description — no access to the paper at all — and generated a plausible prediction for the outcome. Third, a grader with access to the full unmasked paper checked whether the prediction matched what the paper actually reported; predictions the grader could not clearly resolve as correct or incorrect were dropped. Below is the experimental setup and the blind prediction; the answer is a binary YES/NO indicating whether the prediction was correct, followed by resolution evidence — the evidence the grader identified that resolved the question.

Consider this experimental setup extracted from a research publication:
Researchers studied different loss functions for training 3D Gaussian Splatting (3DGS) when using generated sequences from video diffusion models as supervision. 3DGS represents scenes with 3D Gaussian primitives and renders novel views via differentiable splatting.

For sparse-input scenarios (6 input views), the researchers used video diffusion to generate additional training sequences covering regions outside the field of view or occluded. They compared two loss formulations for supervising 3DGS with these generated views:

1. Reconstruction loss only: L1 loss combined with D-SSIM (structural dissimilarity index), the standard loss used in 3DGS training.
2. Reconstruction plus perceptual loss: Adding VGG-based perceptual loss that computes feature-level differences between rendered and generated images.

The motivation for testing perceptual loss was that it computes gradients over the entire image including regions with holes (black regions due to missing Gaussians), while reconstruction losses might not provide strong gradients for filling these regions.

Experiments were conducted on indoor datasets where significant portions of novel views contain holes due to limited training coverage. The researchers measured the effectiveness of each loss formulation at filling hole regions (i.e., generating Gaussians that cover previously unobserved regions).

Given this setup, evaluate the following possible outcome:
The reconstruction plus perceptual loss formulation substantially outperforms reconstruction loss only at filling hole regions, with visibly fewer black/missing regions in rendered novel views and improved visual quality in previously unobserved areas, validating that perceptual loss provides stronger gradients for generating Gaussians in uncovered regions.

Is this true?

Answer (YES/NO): YES